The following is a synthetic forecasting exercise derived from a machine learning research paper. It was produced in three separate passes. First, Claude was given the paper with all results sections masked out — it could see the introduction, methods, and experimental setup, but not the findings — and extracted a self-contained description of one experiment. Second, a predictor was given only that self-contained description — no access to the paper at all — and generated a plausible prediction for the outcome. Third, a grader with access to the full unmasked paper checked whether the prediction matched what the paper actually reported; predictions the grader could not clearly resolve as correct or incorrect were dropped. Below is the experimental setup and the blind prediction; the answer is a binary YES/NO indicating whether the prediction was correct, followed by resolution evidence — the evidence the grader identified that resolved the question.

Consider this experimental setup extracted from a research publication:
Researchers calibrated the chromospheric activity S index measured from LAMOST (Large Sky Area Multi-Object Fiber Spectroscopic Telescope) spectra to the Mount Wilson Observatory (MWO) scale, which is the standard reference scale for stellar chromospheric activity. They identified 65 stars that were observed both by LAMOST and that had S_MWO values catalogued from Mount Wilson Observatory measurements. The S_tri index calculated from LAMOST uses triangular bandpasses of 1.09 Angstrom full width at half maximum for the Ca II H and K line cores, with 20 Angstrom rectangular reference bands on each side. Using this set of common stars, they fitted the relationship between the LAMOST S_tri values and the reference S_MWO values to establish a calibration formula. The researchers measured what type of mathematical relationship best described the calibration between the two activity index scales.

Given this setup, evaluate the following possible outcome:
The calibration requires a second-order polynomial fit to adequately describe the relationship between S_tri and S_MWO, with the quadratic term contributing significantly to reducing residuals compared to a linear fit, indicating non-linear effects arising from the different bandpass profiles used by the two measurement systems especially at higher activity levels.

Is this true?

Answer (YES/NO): NO